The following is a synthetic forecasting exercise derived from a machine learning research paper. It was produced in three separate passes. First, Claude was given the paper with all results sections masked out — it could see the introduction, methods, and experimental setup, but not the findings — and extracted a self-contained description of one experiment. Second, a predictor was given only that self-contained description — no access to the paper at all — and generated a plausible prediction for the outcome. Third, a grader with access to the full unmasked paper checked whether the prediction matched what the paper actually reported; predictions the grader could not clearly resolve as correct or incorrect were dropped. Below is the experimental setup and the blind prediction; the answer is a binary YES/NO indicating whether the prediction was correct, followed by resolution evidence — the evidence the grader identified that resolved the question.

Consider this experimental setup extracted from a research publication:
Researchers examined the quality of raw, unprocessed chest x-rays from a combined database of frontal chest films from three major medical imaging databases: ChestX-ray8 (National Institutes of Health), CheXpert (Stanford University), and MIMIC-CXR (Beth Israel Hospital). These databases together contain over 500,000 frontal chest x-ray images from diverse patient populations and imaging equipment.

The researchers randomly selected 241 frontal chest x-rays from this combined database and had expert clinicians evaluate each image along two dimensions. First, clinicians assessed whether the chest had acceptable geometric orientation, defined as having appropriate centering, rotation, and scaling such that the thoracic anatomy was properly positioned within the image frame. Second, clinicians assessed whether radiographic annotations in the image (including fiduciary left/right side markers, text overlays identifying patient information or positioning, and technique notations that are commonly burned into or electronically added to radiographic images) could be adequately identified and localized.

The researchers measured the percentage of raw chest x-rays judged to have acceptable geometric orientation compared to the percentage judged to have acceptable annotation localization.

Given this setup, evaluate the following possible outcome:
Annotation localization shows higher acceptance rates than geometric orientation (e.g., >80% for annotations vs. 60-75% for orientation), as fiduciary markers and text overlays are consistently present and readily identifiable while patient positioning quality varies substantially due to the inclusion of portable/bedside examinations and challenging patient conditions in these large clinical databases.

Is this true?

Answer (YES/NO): NO